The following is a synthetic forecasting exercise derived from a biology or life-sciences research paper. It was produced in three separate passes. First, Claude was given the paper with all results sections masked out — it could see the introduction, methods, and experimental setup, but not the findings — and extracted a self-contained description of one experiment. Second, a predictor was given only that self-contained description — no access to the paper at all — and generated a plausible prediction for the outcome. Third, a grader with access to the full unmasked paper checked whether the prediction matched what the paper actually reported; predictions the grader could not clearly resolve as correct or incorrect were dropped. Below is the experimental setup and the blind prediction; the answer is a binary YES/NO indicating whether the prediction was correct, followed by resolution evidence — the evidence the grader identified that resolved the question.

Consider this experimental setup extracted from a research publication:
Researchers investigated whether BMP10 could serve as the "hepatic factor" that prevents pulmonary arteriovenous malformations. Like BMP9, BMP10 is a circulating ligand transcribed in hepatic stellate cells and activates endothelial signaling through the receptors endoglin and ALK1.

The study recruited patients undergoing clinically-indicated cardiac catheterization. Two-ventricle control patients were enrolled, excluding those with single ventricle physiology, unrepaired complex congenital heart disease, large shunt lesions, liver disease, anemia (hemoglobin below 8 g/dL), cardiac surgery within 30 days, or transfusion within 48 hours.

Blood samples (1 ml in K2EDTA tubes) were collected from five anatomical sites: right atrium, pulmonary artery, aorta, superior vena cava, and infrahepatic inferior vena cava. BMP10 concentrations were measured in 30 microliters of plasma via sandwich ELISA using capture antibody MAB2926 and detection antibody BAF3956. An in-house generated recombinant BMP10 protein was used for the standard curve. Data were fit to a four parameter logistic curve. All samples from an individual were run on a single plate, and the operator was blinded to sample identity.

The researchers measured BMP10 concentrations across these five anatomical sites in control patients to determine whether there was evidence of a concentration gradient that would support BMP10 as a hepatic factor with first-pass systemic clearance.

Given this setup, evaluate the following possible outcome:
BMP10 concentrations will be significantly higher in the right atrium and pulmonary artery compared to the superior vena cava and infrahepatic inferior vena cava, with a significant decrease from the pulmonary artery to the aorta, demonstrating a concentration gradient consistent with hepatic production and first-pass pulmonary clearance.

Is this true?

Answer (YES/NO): NO